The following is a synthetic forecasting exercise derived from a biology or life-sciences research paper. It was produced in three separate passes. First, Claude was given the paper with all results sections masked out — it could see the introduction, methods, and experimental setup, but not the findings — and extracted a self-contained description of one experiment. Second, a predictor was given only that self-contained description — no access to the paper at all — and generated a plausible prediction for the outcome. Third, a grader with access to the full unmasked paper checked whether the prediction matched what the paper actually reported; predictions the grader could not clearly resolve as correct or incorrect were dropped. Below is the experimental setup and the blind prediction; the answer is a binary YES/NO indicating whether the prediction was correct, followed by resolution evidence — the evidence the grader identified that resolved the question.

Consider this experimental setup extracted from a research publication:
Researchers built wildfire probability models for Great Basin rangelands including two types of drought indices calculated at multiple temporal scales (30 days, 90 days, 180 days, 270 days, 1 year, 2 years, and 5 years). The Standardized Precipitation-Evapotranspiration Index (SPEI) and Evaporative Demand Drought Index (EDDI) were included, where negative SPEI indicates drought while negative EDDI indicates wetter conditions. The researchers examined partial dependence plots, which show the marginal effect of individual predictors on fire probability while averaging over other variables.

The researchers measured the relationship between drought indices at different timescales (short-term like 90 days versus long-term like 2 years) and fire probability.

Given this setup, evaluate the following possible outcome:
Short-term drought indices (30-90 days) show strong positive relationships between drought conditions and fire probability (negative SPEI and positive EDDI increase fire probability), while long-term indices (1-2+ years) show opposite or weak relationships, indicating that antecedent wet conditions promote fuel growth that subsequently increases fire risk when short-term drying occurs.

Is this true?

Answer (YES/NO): NO